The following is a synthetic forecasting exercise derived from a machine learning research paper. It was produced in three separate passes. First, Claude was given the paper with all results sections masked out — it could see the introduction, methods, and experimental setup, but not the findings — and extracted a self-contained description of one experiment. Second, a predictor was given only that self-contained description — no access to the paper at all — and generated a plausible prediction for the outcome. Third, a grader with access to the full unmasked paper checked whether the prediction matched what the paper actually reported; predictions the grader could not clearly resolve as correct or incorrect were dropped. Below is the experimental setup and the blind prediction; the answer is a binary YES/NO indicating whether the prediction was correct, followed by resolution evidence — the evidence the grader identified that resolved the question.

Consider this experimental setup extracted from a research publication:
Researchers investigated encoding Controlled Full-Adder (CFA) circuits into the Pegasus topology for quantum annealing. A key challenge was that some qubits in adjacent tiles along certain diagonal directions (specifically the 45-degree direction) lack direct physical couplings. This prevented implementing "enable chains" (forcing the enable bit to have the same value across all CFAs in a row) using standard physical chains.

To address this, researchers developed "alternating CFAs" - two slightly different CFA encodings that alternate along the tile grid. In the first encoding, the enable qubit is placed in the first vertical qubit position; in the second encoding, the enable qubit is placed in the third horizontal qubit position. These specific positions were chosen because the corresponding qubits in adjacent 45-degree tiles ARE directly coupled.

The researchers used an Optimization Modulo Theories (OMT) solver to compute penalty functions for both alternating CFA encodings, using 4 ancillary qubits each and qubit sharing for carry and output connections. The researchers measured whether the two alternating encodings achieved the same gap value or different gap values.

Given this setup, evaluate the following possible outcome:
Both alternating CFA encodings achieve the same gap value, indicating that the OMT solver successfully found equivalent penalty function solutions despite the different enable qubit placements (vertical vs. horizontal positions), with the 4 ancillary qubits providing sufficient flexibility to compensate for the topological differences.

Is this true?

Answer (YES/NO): NO